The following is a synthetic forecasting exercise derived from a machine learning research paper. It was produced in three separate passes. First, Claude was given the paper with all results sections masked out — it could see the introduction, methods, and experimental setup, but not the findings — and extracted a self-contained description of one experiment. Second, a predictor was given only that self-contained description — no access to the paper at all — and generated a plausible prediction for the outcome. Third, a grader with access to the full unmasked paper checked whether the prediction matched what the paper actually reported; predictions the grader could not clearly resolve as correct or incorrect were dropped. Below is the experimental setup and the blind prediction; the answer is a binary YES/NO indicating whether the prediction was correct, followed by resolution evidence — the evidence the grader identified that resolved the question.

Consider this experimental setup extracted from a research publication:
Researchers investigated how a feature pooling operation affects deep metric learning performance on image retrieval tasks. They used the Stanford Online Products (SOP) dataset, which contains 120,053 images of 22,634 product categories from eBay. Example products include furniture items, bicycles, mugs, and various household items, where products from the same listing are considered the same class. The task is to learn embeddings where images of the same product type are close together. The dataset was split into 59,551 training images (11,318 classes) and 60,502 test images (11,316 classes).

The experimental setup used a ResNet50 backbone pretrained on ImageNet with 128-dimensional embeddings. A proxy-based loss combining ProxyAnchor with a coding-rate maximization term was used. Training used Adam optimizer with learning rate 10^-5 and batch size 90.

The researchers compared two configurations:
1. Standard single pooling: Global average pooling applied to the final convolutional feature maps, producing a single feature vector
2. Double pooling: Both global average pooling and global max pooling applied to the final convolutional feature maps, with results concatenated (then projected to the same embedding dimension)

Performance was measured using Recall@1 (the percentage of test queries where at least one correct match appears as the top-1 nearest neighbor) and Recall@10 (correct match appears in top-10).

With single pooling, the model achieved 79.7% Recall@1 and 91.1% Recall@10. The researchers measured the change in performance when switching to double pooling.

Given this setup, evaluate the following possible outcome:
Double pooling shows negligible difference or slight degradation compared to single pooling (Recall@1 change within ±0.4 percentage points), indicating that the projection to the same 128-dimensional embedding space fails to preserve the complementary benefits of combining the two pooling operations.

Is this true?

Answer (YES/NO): YES